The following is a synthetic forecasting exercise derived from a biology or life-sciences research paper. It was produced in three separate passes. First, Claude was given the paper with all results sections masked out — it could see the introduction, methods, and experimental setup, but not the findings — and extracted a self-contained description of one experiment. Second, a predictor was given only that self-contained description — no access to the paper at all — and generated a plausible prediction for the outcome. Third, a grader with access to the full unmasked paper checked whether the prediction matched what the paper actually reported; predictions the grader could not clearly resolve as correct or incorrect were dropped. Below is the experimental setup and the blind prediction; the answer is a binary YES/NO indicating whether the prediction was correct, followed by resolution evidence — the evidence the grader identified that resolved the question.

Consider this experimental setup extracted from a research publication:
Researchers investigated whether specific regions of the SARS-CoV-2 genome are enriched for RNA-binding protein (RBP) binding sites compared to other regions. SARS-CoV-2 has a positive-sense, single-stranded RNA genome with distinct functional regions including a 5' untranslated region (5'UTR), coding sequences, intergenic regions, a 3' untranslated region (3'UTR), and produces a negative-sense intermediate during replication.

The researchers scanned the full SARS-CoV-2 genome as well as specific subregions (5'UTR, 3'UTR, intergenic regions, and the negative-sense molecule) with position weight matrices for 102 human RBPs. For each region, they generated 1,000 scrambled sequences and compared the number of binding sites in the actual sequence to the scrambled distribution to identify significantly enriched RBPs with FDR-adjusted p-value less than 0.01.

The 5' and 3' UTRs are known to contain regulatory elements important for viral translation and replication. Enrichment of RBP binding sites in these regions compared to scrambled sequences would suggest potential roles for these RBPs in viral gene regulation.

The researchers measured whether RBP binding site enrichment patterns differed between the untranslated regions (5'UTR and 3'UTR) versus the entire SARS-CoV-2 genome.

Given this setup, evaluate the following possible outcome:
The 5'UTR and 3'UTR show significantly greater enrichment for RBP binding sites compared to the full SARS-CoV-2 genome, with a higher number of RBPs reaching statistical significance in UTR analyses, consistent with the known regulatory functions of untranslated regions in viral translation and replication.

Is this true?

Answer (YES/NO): NO